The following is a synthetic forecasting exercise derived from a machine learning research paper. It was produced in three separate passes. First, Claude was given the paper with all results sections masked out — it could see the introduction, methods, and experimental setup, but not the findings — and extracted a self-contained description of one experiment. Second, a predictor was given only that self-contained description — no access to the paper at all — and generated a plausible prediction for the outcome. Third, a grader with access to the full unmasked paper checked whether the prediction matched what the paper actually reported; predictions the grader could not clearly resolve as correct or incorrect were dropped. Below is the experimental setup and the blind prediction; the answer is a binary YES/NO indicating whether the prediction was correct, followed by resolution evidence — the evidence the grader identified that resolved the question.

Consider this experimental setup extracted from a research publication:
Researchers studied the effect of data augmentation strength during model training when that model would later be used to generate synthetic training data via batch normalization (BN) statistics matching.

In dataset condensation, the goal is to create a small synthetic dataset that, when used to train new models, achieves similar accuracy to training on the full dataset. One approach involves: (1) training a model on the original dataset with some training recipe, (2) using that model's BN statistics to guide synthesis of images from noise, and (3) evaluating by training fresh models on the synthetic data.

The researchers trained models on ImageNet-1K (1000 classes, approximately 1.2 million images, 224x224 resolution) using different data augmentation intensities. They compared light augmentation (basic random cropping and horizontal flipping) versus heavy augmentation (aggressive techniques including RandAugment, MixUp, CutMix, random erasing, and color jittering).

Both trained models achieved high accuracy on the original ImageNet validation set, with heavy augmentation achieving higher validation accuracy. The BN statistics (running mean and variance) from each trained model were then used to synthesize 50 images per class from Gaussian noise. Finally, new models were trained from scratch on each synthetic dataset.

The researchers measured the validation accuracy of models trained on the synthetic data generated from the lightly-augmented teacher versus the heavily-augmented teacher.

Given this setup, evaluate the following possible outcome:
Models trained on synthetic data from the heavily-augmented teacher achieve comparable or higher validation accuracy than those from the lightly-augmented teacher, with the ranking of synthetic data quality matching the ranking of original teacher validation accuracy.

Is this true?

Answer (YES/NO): NO